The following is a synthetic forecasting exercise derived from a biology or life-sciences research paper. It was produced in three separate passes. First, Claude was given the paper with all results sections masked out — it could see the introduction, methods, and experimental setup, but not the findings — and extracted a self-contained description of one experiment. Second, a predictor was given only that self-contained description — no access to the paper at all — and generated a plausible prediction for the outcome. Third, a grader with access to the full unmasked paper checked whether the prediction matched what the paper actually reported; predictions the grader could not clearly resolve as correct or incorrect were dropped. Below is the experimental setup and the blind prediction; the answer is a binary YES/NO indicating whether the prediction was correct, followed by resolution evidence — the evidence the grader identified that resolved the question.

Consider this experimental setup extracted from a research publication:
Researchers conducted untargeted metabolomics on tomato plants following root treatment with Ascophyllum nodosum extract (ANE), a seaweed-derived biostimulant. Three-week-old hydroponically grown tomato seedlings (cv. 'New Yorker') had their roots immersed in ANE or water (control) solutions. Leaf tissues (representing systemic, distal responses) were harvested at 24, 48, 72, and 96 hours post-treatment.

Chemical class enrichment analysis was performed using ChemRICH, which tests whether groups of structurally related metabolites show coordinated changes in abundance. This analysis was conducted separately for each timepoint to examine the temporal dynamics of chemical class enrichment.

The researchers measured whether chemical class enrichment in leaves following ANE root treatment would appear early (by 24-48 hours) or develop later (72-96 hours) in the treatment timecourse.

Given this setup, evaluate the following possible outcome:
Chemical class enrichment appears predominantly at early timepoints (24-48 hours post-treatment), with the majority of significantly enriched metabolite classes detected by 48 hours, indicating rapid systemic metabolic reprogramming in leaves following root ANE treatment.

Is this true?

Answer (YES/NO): NO